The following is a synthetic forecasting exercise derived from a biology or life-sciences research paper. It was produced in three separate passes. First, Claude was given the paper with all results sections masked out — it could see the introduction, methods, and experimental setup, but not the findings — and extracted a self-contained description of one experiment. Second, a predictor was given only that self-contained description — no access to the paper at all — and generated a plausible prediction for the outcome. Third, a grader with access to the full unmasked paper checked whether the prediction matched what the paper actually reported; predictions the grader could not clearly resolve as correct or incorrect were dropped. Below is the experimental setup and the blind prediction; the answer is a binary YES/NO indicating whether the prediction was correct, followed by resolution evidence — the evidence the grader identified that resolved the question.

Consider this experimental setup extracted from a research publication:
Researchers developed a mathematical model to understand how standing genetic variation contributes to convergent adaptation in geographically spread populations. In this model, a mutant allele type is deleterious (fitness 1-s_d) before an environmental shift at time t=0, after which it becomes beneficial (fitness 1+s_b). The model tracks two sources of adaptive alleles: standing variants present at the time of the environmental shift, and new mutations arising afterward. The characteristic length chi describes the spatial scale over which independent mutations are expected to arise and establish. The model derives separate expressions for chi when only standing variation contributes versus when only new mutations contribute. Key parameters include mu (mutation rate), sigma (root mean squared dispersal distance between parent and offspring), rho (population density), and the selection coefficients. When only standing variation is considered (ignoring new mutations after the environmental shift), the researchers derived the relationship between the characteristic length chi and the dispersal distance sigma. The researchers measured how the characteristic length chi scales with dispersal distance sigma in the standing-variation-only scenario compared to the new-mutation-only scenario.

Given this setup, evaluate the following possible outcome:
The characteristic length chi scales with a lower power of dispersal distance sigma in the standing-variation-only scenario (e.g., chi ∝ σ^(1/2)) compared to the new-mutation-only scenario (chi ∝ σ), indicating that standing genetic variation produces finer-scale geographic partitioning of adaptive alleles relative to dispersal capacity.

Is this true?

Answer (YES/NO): NO